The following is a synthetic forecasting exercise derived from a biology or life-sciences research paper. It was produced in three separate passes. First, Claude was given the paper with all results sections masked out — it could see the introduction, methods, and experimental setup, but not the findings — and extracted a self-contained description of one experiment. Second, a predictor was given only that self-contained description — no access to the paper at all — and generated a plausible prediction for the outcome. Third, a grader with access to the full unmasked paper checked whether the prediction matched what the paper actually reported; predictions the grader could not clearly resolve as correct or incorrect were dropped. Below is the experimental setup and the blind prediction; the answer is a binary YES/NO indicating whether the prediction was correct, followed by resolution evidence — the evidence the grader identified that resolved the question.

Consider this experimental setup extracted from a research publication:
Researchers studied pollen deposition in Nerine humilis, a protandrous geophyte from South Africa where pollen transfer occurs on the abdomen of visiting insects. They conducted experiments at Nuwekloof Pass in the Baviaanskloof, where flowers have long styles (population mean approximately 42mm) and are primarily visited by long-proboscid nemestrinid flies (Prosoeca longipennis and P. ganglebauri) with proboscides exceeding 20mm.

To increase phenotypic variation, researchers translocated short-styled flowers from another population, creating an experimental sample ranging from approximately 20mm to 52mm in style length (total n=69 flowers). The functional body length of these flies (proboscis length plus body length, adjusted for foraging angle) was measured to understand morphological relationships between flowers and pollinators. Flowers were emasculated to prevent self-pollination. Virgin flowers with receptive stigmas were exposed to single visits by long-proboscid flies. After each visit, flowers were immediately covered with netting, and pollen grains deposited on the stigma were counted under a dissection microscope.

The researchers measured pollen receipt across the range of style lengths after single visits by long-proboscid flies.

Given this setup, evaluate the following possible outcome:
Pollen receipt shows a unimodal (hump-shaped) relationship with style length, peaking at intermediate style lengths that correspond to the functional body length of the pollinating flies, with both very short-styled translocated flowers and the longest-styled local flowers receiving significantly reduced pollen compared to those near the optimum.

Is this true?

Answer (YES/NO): YES